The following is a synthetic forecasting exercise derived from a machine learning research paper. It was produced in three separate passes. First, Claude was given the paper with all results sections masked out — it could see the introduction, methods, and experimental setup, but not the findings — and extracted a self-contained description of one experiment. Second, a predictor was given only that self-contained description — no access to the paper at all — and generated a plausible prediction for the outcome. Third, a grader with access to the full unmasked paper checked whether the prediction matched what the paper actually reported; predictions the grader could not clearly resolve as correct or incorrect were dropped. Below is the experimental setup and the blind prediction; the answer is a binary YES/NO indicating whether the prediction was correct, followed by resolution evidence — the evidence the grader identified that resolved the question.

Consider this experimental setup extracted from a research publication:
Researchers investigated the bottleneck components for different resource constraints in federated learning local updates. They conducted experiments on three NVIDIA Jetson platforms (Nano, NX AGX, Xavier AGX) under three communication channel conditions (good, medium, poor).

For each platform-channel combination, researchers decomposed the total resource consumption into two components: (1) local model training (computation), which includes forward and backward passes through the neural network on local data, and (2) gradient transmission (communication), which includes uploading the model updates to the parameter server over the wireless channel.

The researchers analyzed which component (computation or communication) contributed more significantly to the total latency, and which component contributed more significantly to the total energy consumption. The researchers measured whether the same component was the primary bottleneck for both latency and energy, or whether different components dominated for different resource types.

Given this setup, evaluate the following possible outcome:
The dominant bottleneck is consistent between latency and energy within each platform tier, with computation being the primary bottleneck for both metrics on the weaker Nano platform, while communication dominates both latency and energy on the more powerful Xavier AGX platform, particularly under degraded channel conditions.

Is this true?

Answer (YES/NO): NO